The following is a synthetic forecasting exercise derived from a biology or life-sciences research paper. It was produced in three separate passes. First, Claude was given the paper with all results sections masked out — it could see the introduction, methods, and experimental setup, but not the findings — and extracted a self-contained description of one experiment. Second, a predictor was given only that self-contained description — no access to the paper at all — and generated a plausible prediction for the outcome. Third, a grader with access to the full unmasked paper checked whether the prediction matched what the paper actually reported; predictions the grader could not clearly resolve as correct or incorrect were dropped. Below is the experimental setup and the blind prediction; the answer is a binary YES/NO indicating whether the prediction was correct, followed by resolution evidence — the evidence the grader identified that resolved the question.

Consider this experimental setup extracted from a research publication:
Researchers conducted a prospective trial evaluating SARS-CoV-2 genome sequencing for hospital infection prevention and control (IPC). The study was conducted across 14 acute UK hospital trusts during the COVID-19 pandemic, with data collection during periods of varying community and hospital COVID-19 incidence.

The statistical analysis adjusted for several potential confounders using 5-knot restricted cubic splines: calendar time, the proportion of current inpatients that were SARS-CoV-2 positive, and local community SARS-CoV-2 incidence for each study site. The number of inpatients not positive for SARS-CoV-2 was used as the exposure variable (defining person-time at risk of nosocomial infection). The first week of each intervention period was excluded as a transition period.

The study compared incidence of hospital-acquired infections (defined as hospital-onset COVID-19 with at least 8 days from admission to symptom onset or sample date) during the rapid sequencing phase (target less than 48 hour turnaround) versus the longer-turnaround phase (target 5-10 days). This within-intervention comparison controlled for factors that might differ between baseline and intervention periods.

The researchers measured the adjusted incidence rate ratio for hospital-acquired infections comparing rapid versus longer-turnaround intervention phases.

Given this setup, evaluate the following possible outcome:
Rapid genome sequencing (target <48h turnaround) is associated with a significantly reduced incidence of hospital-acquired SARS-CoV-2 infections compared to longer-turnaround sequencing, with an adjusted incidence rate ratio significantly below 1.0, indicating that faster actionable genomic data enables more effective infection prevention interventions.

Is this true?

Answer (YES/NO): NO